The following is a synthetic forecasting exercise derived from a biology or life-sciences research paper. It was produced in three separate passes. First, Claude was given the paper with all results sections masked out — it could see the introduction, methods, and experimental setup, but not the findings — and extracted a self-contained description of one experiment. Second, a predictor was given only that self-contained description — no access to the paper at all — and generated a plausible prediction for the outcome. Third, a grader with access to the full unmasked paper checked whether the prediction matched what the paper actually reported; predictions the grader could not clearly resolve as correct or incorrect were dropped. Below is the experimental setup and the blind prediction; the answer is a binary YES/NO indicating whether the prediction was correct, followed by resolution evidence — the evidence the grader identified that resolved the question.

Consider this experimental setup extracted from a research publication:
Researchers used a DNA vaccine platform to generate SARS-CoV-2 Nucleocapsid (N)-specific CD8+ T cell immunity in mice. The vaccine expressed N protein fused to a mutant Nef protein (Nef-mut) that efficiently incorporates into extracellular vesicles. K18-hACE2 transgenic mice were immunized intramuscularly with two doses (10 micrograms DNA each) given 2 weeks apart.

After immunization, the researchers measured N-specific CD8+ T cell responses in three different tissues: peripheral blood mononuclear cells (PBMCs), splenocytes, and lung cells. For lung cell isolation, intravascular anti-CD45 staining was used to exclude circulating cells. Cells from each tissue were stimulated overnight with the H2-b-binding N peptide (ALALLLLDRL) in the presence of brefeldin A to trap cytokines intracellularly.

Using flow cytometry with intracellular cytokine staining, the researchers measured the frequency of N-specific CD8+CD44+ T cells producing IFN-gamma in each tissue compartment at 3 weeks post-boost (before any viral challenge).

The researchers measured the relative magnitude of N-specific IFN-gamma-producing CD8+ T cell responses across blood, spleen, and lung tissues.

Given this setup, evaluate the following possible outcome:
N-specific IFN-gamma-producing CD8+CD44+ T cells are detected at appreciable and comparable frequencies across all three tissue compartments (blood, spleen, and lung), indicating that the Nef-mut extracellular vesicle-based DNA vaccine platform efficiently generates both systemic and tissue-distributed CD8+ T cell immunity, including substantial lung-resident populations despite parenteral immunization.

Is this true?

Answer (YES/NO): NO